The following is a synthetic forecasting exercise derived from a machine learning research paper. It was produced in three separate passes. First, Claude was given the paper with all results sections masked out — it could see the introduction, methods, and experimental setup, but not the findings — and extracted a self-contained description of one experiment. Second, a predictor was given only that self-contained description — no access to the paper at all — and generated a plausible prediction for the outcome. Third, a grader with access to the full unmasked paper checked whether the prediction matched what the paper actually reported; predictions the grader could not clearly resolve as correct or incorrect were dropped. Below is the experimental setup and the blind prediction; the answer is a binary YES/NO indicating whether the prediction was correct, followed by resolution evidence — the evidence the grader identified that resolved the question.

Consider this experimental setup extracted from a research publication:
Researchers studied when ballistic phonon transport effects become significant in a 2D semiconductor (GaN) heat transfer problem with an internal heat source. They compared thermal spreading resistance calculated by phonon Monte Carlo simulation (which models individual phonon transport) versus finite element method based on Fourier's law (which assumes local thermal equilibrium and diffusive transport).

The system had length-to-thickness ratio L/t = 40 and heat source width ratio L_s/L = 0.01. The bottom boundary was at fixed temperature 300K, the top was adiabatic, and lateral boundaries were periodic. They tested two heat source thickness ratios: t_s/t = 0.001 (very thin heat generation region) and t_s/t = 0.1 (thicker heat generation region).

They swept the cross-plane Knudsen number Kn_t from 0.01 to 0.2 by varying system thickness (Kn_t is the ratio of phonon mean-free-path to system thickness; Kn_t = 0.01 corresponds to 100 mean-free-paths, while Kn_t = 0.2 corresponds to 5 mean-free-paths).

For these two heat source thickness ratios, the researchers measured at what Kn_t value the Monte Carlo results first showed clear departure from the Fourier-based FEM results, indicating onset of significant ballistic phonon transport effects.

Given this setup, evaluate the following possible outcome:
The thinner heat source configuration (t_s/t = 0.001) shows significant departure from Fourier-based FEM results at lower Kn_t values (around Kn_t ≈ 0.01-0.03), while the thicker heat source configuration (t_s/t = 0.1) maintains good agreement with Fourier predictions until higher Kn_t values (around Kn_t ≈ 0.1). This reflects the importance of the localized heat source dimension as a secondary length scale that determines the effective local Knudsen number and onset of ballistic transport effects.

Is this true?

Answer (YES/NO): NO